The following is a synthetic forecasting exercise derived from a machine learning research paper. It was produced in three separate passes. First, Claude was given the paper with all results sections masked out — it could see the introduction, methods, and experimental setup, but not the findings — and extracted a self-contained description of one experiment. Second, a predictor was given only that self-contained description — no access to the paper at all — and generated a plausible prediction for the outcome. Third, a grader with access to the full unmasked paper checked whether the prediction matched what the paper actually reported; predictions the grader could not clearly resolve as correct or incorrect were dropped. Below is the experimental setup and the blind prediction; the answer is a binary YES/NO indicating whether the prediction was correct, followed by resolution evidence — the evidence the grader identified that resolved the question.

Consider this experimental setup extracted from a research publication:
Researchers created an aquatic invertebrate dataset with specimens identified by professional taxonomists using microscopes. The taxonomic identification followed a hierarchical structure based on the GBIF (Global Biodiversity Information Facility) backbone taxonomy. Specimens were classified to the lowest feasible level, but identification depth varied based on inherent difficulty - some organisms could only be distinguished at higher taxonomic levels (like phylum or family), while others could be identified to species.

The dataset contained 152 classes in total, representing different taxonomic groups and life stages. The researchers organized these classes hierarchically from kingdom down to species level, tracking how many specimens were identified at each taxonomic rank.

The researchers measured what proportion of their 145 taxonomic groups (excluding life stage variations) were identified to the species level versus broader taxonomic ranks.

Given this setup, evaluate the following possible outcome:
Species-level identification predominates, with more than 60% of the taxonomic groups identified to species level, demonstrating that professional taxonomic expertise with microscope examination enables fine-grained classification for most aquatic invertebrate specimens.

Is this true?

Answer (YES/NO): YES